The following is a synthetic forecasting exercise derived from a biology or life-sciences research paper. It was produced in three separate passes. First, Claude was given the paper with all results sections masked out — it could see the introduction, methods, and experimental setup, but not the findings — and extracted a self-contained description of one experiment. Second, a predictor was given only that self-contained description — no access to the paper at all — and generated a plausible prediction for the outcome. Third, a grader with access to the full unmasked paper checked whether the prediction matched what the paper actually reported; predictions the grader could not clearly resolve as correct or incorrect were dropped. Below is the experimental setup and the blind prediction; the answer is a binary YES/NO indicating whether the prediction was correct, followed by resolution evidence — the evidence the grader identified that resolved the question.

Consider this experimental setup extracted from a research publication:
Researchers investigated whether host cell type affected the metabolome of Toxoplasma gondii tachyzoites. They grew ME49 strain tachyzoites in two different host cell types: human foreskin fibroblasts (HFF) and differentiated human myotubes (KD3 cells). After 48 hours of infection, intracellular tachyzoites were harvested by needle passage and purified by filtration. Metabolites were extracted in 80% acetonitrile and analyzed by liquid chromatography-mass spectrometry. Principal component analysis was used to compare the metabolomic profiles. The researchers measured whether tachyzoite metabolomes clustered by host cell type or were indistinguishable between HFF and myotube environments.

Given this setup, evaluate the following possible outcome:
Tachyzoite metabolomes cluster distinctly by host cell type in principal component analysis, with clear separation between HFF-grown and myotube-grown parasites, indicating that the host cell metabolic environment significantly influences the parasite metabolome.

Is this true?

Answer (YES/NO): YES